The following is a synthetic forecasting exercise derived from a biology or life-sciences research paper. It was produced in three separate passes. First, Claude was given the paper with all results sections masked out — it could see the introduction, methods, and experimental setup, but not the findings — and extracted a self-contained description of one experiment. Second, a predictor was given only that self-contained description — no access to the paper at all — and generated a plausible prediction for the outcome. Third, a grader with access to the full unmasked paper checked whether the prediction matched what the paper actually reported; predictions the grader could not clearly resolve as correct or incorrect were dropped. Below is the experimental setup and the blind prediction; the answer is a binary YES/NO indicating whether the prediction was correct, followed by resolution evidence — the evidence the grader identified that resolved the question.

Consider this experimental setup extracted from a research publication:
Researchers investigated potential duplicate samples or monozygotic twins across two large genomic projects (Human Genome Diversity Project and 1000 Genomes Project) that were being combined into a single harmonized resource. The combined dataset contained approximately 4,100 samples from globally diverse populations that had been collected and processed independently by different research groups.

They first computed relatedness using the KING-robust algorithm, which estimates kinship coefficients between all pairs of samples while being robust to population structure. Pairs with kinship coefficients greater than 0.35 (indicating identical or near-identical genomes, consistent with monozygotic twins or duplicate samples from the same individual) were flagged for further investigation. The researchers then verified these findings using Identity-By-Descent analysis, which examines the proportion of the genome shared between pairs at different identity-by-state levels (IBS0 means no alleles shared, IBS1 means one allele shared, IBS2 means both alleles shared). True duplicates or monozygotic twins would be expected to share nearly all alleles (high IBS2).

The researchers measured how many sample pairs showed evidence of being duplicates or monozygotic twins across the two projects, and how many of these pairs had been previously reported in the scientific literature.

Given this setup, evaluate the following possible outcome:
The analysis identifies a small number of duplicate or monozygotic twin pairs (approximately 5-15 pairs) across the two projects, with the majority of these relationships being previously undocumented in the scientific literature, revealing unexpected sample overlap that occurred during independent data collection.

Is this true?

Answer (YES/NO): NO